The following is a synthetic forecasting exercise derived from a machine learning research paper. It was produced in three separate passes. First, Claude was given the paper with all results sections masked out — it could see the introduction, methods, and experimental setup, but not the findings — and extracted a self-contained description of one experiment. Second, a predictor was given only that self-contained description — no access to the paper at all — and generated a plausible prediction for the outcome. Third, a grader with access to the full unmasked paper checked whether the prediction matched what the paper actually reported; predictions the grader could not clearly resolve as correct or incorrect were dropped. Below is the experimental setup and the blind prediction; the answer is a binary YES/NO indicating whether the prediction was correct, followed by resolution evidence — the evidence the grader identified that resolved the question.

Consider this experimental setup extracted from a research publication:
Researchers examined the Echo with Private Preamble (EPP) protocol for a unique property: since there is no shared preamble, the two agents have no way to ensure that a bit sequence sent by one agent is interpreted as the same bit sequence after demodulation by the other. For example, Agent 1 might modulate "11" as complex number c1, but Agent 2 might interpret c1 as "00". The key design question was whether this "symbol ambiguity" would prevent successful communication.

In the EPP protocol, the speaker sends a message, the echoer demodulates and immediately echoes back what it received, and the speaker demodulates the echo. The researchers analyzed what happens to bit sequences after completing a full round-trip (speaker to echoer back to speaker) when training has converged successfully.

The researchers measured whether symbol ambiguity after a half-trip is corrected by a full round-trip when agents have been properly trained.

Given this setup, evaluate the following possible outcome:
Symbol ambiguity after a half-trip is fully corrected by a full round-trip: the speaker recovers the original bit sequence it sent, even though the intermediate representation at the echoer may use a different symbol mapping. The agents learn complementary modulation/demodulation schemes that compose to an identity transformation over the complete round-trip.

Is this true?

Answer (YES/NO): YES